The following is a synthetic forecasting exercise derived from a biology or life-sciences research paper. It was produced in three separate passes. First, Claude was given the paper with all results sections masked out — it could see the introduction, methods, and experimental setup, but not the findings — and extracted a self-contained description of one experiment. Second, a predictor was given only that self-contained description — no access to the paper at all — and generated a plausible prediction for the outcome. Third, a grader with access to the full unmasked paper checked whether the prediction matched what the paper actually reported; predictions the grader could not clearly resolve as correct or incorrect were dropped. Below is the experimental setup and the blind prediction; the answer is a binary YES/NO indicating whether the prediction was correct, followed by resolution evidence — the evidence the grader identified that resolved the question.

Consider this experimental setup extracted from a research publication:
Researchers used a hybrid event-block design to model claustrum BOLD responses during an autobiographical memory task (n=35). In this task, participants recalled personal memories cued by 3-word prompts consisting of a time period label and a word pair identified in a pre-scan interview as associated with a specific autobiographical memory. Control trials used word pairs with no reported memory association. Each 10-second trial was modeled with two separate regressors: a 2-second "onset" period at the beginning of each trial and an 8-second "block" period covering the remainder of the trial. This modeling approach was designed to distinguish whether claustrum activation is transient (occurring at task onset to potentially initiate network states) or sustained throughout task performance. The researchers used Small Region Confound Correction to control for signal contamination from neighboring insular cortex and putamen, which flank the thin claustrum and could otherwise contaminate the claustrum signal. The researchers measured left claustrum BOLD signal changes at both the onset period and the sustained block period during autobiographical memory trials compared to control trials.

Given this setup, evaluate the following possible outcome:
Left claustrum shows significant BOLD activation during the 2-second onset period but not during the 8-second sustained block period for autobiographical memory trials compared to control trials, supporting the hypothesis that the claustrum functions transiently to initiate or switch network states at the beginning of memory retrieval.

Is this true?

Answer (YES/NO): YES